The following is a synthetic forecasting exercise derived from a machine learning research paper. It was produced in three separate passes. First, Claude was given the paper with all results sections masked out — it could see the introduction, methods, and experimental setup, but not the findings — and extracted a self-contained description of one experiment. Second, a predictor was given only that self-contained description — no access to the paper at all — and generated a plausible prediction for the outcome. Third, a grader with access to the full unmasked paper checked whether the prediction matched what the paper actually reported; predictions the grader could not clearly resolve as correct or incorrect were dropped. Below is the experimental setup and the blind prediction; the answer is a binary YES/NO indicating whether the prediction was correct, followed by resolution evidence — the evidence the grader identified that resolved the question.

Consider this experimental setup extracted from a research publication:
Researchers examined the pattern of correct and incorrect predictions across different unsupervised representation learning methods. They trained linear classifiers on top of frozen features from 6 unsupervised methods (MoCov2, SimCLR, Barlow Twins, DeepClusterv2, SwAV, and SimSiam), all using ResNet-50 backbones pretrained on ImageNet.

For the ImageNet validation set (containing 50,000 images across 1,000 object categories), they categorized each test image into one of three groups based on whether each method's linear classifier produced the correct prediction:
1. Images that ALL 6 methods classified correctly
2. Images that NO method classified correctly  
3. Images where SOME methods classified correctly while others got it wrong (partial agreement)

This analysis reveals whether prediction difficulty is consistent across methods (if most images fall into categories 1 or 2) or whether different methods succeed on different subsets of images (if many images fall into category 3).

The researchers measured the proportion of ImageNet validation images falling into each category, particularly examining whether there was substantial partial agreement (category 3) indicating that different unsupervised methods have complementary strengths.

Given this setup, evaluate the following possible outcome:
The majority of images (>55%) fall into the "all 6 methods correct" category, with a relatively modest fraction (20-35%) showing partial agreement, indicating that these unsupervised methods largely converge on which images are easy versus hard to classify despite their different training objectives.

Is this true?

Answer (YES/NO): YES